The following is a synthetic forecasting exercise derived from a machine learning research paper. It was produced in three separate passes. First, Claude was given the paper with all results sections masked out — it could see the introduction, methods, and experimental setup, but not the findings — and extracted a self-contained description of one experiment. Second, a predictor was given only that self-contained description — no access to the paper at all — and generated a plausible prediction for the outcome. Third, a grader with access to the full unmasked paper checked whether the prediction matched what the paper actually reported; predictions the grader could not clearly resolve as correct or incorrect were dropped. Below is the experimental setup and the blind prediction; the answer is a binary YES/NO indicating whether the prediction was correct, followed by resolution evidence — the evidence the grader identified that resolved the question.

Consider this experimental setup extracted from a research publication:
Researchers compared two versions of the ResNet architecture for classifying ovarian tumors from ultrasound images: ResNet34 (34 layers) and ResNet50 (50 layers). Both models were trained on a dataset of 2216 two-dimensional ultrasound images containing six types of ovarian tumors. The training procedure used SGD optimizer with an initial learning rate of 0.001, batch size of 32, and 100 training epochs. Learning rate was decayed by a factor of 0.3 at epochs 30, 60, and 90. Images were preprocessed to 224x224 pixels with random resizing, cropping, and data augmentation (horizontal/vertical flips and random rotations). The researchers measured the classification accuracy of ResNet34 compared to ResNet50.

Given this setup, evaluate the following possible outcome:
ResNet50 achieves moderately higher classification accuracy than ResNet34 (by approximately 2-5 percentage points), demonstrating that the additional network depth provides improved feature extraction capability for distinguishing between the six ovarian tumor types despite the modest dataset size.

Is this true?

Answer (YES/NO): NO